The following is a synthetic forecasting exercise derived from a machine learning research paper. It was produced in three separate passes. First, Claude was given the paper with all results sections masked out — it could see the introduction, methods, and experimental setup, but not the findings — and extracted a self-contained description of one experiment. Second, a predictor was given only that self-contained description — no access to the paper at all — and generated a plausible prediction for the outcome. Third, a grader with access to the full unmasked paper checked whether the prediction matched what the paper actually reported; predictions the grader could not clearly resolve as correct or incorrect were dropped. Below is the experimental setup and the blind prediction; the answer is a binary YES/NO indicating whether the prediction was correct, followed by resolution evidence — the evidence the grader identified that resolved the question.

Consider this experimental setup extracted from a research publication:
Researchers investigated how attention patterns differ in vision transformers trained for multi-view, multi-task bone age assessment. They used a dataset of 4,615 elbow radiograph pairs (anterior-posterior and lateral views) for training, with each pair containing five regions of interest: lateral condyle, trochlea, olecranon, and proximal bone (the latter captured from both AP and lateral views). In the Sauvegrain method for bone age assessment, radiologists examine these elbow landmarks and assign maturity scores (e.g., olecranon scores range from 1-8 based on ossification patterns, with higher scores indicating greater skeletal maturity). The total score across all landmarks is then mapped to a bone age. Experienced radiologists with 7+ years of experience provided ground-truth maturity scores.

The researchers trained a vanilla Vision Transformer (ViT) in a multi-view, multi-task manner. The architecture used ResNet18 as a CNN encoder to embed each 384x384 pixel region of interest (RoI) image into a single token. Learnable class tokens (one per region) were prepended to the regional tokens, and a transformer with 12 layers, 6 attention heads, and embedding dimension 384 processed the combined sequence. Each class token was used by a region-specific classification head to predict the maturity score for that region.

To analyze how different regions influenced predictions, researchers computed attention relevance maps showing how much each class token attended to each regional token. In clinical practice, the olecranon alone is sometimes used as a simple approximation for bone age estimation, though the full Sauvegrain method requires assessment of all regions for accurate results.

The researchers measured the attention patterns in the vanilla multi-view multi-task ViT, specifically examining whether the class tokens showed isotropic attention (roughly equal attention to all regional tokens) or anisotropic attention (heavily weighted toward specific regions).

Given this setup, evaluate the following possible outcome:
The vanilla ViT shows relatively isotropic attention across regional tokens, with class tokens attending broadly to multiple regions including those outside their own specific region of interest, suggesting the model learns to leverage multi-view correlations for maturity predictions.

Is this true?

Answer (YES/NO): NO